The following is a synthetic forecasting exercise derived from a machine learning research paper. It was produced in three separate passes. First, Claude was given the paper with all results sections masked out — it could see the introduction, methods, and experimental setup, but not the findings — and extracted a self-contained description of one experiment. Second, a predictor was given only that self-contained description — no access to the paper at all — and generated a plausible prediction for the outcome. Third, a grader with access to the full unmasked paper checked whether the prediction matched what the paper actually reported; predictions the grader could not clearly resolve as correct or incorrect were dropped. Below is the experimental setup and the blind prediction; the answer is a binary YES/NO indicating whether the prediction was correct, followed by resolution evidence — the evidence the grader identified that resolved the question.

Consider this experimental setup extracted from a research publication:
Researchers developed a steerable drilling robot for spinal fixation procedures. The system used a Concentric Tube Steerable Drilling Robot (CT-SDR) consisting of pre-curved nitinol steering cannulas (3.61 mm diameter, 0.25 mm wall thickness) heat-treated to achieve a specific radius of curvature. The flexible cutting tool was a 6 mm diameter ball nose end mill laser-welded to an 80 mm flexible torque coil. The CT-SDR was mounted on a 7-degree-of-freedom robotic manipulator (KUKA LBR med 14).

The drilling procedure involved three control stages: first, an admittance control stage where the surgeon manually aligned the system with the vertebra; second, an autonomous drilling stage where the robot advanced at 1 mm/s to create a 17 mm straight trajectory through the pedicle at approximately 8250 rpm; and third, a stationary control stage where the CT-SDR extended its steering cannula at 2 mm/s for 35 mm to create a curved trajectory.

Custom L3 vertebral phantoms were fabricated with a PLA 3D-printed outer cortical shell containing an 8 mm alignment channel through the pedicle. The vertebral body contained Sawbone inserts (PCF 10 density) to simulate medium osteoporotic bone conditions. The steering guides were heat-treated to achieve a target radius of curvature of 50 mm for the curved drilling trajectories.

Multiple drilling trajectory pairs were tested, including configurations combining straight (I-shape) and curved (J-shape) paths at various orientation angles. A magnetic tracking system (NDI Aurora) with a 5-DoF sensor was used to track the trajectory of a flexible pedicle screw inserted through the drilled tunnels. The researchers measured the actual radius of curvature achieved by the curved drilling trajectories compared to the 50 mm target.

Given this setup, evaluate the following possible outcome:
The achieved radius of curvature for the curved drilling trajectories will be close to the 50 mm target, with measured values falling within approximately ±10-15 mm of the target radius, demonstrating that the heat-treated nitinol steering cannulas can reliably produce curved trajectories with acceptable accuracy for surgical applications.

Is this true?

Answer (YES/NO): YES